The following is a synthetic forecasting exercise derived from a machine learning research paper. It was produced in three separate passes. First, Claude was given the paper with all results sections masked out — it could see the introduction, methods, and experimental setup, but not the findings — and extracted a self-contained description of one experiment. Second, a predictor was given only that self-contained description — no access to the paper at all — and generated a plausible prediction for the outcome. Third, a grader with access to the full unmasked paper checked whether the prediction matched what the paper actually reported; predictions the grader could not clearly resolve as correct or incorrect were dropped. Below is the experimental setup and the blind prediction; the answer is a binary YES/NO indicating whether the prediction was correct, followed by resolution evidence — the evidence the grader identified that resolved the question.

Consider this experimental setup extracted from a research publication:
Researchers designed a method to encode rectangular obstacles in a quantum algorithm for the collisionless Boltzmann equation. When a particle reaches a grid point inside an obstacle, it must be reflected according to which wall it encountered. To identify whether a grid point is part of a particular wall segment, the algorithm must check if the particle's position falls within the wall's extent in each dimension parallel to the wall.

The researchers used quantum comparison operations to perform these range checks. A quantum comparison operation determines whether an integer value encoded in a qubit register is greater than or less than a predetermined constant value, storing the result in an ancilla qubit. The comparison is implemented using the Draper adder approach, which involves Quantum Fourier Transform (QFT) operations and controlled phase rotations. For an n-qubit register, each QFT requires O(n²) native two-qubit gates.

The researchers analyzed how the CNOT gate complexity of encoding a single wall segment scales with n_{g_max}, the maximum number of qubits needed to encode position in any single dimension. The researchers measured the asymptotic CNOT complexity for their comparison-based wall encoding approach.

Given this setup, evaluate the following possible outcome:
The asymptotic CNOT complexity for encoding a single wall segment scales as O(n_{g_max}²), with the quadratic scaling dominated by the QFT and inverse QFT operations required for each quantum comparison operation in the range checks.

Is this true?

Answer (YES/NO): YES